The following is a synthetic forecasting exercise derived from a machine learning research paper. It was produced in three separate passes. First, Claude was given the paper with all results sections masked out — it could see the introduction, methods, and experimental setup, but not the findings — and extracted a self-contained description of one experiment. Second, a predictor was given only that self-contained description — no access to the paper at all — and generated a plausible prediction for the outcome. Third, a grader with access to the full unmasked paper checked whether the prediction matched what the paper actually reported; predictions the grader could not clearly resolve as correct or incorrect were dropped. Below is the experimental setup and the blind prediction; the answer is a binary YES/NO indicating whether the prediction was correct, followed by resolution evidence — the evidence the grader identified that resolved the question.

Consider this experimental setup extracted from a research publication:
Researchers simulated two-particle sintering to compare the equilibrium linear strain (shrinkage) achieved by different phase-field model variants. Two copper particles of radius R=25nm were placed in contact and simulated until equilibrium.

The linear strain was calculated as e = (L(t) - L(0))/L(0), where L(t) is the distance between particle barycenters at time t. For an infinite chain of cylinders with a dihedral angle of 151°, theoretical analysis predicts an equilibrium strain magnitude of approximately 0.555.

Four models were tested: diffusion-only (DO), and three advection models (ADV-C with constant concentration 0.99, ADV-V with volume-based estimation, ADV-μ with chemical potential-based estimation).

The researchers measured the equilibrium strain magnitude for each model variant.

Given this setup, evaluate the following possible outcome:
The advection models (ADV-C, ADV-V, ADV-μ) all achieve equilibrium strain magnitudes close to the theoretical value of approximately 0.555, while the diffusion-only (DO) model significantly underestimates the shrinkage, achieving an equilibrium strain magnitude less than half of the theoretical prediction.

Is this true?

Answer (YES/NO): NO